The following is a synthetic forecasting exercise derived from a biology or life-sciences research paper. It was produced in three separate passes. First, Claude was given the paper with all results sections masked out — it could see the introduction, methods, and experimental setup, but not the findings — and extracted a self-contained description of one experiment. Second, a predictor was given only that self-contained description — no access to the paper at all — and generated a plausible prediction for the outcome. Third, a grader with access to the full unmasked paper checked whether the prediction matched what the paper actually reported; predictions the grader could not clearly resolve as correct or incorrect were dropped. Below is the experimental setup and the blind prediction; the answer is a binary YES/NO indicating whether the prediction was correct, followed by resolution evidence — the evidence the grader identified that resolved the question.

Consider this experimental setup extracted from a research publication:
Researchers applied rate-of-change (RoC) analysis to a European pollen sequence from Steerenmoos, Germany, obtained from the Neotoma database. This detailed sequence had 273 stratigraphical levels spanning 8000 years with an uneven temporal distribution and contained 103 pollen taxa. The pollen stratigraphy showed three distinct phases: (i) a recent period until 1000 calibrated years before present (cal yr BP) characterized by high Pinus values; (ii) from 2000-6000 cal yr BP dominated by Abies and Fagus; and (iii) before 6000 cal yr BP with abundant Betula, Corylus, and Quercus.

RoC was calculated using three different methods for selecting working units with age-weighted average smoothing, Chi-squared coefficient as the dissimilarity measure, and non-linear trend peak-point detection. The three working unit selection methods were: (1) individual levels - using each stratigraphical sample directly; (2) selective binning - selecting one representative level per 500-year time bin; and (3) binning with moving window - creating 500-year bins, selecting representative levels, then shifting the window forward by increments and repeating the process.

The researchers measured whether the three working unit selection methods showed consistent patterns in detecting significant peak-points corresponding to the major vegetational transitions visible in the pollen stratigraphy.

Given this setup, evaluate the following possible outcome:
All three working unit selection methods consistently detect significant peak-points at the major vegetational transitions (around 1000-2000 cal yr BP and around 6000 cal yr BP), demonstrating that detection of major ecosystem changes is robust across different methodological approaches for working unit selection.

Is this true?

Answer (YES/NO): NO